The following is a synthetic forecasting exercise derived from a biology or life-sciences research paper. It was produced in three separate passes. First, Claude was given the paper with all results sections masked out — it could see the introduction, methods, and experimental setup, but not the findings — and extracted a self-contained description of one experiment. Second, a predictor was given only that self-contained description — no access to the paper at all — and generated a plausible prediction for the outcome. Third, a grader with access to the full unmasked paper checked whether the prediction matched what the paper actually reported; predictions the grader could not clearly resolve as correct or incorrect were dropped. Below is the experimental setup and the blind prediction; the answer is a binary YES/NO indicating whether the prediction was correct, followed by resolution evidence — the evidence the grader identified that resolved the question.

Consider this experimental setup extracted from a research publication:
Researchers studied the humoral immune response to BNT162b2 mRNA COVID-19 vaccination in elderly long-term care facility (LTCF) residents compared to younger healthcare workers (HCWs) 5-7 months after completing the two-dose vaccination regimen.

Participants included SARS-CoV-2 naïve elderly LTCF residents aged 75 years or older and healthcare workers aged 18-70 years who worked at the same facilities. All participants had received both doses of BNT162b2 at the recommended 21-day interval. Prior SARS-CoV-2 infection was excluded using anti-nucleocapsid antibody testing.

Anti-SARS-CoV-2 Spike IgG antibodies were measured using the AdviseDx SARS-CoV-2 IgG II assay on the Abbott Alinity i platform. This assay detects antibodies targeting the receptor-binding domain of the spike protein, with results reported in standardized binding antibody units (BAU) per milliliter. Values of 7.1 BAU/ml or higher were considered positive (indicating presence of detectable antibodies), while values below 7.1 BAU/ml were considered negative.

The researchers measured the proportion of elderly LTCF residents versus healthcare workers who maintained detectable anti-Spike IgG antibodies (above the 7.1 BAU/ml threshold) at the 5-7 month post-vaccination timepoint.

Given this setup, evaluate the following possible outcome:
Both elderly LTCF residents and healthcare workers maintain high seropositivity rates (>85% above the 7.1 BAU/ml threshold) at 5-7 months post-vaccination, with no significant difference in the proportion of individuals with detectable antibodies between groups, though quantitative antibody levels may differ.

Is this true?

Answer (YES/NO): NO